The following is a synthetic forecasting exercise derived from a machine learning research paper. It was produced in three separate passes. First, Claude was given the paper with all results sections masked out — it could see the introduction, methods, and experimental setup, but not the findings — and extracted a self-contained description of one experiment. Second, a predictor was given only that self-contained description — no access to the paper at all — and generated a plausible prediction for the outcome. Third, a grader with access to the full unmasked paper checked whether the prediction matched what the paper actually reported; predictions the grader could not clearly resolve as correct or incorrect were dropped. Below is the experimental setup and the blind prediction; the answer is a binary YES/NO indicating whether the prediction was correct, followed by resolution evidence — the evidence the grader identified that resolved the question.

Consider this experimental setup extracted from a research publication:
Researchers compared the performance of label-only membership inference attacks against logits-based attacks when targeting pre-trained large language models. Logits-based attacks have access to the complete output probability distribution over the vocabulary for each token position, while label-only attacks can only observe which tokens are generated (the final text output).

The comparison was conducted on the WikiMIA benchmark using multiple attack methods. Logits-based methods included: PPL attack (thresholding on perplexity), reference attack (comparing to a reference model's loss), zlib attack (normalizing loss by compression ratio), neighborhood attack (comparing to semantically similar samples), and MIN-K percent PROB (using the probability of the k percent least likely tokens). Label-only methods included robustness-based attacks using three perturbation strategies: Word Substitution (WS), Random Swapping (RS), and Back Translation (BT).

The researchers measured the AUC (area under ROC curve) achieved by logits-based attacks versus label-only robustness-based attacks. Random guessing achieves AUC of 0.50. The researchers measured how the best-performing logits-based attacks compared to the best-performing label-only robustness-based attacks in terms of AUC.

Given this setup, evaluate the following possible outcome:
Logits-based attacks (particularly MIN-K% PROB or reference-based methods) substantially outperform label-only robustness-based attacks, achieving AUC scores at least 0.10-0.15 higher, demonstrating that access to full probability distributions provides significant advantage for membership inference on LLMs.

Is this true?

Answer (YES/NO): YES